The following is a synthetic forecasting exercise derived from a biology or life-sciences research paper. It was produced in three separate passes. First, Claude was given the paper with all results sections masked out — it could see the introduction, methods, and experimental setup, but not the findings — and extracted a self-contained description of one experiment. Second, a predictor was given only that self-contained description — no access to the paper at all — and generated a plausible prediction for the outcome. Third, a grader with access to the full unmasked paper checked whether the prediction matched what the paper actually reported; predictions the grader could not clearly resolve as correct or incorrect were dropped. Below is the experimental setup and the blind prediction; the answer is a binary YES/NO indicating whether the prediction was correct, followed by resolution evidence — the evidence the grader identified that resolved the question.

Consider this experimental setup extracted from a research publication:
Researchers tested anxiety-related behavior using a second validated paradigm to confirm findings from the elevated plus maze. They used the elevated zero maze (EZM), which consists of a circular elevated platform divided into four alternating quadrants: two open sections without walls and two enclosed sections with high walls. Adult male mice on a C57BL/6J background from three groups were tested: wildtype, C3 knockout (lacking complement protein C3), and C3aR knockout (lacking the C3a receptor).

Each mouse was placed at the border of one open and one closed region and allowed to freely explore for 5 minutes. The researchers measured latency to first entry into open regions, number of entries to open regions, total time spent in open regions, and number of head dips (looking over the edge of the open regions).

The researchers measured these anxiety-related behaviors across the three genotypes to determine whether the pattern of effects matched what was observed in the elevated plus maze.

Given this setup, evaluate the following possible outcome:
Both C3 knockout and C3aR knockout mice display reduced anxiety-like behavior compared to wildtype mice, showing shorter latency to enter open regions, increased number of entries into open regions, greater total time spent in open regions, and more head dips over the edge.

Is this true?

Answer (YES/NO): NO